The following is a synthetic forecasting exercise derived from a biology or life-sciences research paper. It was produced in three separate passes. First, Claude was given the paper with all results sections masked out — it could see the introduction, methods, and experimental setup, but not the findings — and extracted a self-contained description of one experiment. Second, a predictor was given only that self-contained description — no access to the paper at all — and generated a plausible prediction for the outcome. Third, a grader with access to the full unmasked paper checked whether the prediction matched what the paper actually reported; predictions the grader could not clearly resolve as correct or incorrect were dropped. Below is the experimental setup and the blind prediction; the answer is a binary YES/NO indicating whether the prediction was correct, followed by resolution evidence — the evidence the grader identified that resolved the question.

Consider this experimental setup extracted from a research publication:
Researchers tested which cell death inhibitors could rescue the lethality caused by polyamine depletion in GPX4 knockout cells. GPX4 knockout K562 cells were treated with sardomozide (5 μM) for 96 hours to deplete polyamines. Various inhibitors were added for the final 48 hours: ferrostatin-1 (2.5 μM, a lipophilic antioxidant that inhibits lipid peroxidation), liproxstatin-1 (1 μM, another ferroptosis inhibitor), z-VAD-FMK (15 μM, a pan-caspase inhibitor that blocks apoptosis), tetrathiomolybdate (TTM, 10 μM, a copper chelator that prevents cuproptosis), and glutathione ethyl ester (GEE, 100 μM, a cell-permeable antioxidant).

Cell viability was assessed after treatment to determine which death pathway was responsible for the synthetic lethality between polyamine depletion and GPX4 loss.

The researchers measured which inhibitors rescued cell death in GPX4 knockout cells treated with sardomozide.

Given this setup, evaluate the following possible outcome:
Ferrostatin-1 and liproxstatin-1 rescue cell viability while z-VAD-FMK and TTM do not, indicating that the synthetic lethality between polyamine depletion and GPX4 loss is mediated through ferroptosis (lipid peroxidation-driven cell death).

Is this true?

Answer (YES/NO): YES